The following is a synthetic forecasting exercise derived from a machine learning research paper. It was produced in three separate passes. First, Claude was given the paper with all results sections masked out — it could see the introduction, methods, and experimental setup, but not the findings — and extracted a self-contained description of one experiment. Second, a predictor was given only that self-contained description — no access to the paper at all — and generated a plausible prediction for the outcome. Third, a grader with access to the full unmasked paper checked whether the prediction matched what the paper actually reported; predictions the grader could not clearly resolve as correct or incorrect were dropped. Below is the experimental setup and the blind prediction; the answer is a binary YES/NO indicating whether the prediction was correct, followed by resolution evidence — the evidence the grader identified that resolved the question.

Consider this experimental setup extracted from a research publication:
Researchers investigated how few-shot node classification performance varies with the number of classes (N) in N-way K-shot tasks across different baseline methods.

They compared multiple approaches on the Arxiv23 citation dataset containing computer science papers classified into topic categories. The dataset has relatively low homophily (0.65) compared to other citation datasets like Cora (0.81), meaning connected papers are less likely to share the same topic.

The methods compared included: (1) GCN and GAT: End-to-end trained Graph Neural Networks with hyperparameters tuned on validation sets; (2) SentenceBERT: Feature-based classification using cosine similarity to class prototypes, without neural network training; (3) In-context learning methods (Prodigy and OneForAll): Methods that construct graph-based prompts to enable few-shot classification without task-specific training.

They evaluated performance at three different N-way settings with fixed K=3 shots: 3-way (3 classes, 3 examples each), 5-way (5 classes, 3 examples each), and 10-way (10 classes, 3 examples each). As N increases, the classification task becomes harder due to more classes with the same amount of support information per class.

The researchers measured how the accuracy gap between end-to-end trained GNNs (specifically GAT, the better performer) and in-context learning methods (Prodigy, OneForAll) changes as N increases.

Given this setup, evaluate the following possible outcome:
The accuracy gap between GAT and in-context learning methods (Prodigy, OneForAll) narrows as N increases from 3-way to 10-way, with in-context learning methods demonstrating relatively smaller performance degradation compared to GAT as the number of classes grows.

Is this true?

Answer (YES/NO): NO